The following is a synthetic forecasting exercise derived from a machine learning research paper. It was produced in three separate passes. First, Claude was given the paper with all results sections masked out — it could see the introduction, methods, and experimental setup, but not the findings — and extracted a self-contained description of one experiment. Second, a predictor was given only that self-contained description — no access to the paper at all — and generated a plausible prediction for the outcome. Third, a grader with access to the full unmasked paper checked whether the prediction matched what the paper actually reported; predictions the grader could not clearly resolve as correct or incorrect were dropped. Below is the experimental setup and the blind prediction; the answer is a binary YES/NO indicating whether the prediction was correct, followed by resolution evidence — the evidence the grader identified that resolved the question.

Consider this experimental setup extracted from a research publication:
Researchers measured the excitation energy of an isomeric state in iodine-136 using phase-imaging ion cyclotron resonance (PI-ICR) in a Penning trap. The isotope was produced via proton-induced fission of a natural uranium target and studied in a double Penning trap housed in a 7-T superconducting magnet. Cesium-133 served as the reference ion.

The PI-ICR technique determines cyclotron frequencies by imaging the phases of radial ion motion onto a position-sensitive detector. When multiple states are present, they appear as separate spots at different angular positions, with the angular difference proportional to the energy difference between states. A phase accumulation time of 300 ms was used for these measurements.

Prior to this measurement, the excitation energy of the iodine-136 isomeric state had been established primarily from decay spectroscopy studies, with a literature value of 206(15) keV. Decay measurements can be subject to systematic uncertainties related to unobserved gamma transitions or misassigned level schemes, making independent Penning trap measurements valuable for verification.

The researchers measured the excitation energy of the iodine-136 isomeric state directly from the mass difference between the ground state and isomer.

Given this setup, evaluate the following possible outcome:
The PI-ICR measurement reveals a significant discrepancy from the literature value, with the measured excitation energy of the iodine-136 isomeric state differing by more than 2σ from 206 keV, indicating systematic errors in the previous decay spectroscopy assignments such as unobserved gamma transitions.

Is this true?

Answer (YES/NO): NO